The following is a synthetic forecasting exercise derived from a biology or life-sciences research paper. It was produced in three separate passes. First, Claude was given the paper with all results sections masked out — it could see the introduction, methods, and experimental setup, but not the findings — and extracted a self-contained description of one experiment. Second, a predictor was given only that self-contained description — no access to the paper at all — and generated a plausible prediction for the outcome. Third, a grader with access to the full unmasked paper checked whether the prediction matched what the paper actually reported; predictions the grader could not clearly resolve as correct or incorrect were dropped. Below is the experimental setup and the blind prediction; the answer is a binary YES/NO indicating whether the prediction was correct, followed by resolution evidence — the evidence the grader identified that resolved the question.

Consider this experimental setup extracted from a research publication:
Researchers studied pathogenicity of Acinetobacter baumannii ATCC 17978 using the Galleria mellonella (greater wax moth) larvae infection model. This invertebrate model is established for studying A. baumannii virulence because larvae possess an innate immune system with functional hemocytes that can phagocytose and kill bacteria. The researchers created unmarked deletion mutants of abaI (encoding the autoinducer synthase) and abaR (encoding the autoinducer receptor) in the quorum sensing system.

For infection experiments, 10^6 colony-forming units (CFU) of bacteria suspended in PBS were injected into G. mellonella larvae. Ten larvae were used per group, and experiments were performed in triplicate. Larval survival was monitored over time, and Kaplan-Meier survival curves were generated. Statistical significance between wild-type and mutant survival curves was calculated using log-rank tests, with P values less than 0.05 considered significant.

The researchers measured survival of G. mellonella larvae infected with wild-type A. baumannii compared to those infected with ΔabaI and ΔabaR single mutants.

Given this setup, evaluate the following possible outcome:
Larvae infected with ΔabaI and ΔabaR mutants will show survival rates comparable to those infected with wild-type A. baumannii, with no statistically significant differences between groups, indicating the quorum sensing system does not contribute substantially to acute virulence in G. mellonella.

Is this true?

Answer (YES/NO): NO